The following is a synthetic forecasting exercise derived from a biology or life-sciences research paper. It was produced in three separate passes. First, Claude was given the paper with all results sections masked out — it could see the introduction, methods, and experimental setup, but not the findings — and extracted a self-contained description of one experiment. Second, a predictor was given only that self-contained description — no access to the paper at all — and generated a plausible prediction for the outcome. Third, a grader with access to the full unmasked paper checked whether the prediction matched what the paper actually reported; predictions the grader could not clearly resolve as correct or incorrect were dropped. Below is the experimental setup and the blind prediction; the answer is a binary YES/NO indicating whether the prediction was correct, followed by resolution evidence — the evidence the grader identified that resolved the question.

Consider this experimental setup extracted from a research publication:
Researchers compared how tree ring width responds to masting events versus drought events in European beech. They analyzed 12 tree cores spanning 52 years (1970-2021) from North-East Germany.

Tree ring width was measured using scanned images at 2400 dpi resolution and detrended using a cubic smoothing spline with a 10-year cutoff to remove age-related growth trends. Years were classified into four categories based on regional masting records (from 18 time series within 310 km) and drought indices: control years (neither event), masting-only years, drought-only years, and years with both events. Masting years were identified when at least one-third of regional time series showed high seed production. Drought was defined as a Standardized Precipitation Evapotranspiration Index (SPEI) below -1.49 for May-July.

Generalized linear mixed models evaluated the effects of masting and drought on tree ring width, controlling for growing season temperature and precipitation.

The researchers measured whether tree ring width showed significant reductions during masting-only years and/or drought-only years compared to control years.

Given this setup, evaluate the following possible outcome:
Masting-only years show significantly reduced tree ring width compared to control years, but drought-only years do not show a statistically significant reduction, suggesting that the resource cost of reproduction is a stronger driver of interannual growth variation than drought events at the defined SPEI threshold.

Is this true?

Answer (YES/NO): YES